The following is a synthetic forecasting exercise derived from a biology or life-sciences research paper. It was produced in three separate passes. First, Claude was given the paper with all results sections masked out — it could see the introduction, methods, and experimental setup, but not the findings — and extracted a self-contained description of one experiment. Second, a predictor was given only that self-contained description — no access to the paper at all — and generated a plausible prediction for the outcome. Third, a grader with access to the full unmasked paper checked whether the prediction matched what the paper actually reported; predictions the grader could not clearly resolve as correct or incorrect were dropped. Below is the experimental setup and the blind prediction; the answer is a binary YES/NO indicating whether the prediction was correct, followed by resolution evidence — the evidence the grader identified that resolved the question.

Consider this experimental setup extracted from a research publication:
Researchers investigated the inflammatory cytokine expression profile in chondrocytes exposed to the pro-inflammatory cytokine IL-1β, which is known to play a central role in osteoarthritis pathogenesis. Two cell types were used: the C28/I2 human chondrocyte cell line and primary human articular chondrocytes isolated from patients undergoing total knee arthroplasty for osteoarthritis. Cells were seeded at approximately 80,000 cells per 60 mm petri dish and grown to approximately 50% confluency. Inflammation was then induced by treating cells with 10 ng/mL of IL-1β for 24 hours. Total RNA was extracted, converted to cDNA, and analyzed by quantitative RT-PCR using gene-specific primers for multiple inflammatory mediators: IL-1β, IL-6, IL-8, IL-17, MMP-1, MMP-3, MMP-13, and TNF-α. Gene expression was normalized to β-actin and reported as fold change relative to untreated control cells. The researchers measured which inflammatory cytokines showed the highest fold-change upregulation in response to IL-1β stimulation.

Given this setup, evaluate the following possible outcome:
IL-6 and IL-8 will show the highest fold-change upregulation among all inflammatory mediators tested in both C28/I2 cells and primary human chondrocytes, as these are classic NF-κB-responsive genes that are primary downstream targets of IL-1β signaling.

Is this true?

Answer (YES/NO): YES